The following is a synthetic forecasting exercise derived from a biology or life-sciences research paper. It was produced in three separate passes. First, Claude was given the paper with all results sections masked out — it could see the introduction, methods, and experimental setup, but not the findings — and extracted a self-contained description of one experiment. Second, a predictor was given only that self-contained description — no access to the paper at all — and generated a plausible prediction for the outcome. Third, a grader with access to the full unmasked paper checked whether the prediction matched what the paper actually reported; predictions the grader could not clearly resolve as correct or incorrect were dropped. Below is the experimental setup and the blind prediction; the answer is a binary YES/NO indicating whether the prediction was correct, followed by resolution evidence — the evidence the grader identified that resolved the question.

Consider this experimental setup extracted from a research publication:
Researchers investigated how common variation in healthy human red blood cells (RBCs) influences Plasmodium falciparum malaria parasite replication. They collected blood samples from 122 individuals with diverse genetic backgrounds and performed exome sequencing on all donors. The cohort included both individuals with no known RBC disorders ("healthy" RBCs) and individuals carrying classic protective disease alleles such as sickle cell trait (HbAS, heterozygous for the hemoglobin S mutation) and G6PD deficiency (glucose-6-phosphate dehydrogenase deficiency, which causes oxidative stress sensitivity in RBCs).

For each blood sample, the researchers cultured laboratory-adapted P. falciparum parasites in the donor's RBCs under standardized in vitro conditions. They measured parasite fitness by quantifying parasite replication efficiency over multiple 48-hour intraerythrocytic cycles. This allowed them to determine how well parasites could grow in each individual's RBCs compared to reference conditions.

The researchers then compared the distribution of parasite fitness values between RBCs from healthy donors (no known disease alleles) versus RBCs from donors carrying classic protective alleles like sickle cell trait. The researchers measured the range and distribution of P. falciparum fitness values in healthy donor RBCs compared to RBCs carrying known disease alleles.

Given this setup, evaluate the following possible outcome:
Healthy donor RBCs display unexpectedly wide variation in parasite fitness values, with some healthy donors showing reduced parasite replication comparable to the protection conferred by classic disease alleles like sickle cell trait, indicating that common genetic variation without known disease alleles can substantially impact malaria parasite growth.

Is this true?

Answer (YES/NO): NO